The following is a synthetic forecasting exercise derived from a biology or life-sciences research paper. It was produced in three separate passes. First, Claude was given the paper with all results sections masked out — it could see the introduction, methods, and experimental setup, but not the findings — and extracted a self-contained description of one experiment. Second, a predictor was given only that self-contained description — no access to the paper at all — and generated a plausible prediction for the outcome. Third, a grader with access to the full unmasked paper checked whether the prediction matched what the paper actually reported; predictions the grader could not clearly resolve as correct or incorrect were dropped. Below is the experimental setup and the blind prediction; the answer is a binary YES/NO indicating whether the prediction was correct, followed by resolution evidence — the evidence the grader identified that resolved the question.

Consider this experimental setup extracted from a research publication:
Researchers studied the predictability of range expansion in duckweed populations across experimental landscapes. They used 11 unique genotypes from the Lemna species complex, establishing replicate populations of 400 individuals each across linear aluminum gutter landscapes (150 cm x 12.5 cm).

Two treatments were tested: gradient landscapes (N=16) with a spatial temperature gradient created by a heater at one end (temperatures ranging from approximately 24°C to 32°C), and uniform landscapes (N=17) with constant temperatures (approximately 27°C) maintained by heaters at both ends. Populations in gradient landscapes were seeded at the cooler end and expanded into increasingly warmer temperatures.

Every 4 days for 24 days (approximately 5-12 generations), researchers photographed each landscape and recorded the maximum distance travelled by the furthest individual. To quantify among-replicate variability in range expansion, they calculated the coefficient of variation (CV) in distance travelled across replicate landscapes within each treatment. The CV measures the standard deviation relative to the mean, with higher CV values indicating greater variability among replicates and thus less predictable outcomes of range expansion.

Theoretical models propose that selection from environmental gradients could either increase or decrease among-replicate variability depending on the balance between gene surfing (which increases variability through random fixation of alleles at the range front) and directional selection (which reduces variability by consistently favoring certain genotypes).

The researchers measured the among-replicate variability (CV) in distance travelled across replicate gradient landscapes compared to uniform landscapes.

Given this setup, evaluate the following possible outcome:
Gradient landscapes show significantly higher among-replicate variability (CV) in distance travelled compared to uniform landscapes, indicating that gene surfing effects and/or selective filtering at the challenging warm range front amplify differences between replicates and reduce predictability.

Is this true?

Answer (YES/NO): YES